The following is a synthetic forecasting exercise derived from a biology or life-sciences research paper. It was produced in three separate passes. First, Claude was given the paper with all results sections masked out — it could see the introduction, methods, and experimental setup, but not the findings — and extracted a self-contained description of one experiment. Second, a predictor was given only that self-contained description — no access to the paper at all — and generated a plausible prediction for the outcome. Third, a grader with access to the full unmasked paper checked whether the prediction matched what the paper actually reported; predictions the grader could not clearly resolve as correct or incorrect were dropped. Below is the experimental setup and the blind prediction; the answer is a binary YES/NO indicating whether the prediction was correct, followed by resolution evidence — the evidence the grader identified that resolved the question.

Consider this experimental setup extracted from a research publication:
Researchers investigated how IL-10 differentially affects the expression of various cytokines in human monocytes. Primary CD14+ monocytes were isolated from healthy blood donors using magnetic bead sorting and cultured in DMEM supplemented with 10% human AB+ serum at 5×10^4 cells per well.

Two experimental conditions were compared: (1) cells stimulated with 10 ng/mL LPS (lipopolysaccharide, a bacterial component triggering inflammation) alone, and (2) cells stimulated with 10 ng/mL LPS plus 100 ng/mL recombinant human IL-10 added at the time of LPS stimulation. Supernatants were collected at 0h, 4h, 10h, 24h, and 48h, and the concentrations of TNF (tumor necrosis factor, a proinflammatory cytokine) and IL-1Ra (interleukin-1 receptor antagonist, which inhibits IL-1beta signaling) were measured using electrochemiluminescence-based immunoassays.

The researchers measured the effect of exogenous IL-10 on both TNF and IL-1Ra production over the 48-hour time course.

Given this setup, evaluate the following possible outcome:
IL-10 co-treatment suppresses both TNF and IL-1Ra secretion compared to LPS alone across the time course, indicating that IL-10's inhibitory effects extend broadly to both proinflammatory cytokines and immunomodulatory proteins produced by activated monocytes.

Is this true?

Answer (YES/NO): NO